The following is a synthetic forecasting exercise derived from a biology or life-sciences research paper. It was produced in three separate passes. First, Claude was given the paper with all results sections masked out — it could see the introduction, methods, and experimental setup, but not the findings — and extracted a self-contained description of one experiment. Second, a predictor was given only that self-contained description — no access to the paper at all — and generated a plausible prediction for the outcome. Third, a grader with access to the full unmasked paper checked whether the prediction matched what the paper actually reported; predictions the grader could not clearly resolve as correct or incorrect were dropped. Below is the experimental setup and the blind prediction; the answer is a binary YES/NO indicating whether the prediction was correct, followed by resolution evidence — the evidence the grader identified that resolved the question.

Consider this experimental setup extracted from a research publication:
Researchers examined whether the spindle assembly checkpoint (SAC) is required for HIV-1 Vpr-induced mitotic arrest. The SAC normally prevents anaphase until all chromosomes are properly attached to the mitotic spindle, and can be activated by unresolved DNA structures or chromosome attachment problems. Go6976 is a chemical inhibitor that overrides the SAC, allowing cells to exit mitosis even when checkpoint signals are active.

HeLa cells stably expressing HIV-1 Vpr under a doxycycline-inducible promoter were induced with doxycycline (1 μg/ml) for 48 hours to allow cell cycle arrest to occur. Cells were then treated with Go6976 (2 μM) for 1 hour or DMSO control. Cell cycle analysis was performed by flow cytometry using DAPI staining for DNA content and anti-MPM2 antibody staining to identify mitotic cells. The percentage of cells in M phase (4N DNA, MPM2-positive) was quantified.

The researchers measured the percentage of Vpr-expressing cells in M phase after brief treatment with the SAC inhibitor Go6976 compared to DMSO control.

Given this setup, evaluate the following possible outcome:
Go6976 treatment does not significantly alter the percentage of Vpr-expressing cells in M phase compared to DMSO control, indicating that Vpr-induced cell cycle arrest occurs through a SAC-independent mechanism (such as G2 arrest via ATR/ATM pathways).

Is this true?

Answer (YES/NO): NO